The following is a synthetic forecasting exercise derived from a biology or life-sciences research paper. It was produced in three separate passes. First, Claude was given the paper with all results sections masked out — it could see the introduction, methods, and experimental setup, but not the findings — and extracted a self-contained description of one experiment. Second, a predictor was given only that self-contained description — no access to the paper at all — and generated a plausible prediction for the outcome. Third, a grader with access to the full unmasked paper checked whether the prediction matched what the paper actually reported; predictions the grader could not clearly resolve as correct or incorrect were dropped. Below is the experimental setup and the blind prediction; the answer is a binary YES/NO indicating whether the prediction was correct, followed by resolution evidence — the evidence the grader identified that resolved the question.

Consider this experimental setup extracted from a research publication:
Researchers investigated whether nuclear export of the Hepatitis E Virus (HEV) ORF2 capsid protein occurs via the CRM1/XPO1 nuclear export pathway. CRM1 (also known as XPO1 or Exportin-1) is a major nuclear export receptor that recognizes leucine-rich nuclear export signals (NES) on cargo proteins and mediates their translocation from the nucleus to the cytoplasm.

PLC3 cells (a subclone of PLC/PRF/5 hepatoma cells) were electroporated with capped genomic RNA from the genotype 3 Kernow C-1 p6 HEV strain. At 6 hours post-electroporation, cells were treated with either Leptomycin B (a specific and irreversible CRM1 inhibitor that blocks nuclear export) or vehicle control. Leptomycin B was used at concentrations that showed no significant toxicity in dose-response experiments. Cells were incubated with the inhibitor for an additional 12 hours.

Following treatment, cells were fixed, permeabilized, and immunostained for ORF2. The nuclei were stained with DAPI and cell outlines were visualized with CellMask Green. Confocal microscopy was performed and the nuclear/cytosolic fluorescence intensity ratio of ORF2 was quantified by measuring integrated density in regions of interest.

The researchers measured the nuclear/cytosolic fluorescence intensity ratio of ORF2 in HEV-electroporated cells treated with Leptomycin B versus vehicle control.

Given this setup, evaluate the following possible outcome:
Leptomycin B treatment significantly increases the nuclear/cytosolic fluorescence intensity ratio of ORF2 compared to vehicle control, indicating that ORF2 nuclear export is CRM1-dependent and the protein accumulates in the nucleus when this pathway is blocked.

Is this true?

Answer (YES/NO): YES